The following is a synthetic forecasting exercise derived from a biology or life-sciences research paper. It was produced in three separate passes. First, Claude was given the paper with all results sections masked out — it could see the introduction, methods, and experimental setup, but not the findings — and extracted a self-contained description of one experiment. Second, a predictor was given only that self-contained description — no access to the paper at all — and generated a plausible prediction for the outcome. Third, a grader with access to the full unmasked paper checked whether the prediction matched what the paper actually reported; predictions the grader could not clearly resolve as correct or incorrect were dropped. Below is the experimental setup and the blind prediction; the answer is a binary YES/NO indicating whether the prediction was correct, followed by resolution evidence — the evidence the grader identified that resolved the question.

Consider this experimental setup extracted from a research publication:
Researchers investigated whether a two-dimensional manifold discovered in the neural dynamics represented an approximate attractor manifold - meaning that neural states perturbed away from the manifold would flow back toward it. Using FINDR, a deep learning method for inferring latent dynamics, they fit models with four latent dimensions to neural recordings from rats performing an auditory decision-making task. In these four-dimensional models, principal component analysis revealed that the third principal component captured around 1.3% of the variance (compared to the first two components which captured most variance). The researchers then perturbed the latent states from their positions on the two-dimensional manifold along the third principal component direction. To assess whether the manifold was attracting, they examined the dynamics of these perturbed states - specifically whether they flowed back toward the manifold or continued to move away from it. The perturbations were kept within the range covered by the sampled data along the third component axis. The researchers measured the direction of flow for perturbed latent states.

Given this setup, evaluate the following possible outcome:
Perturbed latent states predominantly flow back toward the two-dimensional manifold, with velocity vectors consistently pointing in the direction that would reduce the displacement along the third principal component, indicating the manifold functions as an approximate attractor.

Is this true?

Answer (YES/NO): YES